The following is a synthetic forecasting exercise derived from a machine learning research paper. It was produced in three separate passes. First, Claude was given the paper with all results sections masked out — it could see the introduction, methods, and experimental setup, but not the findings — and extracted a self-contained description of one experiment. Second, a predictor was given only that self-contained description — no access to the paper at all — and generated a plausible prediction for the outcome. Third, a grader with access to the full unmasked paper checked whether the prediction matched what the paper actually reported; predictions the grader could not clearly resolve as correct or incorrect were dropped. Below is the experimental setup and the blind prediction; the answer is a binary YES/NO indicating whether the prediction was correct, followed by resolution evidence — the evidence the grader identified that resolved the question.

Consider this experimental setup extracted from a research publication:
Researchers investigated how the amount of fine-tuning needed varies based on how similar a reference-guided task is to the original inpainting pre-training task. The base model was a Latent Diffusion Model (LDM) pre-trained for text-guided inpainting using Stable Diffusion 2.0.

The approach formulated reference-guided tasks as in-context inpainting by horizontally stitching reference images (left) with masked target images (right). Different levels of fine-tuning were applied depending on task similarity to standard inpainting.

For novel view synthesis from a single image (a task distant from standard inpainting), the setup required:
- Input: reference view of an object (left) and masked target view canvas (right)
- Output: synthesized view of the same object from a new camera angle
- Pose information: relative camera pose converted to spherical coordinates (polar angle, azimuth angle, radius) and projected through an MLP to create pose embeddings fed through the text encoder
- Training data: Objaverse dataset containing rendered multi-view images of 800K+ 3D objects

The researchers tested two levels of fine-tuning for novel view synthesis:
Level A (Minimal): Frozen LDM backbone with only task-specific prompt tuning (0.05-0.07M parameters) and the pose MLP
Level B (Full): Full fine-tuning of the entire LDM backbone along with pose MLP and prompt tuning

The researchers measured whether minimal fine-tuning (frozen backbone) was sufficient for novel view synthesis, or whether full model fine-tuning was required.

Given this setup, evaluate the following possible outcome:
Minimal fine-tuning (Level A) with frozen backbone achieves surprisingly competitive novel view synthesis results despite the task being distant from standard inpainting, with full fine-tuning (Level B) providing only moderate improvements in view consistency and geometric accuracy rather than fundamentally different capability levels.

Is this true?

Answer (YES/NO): NO